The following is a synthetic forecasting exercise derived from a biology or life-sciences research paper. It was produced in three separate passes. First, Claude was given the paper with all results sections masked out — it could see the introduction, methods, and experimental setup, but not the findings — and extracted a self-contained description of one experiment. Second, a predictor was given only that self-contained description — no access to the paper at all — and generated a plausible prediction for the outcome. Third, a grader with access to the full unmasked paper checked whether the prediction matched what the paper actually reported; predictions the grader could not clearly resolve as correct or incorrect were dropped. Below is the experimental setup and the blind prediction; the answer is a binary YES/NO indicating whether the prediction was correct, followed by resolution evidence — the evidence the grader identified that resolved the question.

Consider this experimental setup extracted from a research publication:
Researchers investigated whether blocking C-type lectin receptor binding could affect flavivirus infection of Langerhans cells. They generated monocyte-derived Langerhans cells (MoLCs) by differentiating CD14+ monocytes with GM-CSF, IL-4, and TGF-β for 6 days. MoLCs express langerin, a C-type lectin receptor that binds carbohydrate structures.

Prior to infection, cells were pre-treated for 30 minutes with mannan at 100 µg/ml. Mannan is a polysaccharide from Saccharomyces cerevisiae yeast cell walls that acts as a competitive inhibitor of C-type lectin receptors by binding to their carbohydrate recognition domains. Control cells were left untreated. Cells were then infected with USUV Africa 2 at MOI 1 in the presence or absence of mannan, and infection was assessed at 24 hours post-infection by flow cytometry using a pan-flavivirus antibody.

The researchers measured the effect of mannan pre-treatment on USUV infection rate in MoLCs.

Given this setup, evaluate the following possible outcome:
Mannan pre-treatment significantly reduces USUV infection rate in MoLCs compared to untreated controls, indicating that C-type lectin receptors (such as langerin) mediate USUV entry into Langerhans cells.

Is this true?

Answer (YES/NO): YES